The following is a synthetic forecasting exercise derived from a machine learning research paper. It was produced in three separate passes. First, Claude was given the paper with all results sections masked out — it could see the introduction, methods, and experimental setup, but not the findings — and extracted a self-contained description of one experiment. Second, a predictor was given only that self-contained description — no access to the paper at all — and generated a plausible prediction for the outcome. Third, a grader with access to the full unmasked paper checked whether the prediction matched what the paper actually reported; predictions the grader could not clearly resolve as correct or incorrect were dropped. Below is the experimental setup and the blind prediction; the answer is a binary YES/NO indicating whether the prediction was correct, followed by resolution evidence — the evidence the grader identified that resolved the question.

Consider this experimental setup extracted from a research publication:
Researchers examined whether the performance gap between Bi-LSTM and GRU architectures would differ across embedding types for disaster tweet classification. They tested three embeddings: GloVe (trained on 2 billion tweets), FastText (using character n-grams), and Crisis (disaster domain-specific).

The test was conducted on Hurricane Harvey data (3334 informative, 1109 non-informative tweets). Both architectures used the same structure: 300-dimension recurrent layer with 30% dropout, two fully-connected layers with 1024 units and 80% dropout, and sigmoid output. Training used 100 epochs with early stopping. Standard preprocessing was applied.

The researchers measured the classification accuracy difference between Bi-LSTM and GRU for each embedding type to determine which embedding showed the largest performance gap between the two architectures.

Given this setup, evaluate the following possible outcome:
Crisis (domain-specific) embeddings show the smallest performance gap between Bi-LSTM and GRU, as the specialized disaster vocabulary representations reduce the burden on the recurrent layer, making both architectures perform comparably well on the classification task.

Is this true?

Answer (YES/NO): YES